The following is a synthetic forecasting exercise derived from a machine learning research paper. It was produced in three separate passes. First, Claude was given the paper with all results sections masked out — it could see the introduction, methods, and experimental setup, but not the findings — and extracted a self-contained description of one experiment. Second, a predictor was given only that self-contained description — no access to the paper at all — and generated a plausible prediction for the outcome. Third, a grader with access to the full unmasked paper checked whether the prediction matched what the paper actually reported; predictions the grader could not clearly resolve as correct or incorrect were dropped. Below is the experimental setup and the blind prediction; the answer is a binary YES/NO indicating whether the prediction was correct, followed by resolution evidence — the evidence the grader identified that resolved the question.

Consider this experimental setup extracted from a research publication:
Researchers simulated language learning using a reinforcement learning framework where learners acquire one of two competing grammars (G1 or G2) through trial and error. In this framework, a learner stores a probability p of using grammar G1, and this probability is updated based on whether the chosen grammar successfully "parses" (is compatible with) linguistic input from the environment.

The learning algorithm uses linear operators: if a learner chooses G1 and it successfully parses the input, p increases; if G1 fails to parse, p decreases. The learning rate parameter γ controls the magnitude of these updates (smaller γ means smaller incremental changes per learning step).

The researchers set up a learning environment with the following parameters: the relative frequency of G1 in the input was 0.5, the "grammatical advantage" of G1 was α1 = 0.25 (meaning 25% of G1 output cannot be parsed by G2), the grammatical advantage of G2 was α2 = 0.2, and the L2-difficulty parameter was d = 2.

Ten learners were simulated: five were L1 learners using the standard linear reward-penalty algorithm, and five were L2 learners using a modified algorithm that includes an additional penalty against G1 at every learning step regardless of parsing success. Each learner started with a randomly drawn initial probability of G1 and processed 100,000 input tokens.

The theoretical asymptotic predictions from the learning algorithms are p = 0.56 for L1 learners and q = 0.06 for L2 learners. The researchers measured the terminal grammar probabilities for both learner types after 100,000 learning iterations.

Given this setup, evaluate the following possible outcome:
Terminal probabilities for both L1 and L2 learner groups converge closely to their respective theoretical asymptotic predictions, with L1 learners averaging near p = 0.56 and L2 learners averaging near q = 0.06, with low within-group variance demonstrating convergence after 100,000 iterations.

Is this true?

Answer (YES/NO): NO